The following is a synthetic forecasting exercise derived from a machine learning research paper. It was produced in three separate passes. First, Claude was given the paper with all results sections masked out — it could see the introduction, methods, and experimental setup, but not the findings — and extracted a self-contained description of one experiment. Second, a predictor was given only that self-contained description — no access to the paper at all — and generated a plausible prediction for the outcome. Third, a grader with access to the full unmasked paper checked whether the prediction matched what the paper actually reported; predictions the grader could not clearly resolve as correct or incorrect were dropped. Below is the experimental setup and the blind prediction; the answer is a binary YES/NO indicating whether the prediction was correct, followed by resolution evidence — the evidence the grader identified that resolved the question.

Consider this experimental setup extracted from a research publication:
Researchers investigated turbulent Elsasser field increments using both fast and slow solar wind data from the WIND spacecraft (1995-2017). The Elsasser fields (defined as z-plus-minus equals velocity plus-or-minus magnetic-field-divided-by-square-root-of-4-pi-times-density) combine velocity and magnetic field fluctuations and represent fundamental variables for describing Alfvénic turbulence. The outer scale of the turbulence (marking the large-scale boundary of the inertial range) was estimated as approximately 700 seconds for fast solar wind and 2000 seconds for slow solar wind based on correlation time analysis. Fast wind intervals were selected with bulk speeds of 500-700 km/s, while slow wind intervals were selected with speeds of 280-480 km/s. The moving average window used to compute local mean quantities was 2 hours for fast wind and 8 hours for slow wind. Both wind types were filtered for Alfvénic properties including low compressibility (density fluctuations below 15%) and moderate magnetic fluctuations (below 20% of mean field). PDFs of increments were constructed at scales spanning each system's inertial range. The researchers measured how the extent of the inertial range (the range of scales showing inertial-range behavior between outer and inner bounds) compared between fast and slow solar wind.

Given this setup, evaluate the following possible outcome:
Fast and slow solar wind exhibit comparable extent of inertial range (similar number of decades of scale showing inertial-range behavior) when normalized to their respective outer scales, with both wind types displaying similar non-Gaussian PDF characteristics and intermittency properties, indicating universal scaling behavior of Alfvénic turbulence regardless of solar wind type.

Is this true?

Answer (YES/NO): NO